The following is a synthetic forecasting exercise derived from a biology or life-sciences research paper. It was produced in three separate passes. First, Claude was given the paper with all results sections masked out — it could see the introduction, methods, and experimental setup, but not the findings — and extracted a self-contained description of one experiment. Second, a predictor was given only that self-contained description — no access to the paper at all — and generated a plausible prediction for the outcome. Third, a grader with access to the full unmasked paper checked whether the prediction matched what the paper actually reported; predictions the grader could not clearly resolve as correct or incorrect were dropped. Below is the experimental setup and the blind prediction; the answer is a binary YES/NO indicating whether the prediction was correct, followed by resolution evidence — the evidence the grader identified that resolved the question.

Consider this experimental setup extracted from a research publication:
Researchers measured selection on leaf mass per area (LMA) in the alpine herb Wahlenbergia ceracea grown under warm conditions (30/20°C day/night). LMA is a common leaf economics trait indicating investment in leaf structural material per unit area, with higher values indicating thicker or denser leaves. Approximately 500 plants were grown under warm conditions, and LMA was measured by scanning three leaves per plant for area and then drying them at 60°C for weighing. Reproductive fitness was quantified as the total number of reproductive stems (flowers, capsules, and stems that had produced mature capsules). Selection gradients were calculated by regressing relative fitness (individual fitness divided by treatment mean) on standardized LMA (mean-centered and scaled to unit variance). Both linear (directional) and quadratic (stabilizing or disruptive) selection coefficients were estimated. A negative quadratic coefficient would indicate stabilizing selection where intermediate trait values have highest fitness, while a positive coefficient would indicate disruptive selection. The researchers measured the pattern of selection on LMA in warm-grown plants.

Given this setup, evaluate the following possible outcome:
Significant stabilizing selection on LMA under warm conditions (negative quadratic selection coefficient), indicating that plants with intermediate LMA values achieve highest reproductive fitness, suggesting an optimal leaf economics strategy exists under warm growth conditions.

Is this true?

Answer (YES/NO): YES